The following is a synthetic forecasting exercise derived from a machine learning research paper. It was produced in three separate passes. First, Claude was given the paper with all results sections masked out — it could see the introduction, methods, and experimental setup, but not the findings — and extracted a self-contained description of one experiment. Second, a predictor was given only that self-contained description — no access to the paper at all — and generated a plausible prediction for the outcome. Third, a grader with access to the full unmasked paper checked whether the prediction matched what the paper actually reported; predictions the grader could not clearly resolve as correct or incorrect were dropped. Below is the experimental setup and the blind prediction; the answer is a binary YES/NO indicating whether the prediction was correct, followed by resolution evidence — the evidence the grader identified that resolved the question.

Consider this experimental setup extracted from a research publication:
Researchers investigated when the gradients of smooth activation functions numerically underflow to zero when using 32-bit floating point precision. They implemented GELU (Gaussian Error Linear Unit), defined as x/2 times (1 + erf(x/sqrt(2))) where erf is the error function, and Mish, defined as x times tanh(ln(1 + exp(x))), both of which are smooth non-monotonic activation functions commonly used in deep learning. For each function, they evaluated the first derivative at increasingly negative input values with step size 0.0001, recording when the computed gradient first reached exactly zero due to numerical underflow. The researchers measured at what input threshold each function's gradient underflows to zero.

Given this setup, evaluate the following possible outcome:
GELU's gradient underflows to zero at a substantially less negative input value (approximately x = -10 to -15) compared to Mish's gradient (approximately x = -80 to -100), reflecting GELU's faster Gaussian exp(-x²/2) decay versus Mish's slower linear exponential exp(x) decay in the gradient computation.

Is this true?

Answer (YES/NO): NO